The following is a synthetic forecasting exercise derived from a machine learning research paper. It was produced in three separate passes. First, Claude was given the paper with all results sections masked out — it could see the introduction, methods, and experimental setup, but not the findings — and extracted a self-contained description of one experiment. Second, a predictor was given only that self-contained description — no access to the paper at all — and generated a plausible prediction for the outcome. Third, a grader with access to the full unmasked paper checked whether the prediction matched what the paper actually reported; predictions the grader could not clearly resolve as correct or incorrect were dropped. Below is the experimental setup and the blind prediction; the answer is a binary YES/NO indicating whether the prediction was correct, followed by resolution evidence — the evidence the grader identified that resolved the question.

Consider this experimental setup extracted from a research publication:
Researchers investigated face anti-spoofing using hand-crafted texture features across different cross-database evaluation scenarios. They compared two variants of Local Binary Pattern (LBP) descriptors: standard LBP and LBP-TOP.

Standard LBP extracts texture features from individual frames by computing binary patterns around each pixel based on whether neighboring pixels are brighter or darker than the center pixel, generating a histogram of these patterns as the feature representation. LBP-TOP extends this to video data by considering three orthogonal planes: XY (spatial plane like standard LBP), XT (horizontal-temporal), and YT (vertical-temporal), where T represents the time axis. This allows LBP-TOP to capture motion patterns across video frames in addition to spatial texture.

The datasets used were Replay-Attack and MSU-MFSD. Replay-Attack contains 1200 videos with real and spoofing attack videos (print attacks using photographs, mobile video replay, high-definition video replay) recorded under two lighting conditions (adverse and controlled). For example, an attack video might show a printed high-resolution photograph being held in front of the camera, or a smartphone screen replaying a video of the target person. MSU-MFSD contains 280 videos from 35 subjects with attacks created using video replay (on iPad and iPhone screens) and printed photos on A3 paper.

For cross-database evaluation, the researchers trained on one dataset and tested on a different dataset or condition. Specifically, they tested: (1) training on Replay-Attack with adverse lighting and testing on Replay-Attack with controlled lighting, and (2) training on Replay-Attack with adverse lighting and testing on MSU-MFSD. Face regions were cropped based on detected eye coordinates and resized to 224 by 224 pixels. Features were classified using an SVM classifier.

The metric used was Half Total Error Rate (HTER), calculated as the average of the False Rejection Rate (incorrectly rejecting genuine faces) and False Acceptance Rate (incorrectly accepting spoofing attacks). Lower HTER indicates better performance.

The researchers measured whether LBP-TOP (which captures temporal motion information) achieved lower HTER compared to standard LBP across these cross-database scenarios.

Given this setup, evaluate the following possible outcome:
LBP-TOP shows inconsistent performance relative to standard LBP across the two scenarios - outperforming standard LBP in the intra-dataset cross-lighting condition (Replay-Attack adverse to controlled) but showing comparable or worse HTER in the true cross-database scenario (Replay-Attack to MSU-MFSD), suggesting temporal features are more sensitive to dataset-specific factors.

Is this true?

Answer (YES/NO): NO